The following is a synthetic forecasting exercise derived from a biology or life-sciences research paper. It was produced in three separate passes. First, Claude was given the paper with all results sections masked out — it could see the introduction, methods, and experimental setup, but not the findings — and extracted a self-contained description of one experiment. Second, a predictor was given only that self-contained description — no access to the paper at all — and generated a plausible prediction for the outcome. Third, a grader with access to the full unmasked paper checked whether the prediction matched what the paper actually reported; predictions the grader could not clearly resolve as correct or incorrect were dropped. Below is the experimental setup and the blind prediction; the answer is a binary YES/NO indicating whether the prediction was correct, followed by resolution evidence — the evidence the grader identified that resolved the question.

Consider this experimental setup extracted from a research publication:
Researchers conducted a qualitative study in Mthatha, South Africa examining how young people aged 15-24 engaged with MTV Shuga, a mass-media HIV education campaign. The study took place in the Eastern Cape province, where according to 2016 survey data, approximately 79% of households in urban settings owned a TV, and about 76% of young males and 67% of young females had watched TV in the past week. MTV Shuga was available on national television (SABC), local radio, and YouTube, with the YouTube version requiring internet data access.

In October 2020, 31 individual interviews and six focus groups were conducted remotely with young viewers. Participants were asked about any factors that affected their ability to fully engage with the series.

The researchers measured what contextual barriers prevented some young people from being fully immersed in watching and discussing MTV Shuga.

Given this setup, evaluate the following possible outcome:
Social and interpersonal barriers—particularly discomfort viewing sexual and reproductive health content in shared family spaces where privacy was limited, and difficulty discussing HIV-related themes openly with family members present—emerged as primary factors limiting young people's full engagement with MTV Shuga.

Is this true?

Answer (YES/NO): NO